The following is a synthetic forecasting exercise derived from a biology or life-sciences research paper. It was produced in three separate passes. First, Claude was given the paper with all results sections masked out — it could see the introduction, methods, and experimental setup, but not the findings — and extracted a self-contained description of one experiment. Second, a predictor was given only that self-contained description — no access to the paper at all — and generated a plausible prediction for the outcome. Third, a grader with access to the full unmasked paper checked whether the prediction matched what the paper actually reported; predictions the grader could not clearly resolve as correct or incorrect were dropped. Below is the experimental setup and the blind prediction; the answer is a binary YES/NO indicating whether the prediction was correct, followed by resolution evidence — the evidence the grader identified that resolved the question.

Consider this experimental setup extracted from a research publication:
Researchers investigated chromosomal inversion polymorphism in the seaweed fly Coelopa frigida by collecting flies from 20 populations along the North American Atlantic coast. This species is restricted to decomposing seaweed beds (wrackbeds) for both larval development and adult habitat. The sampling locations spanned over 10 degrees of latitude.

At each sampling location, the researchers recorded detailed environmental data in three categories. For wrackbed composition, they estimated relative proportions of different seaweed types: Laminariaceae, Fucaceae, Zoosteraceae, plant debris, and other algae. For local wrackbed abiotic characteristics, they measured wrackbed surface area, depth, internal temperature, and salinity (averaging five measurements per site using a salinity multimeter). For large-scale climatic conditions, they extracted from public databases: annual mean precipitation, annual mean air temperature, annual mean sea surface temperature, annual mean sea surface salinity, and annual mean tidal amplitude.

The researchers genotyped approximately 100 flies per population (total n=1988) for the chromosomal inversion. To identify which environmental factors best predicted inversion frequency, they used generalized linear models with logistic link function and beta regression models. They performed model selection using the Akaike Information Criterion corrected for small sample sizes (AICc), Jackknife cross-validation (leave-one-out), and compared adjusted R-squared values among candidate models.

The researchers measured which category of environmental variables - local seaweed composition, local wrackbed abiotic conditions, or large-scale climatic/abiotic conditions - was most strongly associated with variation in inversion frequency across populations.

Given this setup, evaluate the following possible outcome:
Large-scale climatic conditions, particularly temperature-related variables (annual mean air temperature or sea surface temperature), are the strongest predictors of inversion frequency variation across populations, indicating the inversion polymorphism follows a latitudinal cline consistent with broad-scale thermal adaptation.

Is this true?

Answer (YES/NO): NO